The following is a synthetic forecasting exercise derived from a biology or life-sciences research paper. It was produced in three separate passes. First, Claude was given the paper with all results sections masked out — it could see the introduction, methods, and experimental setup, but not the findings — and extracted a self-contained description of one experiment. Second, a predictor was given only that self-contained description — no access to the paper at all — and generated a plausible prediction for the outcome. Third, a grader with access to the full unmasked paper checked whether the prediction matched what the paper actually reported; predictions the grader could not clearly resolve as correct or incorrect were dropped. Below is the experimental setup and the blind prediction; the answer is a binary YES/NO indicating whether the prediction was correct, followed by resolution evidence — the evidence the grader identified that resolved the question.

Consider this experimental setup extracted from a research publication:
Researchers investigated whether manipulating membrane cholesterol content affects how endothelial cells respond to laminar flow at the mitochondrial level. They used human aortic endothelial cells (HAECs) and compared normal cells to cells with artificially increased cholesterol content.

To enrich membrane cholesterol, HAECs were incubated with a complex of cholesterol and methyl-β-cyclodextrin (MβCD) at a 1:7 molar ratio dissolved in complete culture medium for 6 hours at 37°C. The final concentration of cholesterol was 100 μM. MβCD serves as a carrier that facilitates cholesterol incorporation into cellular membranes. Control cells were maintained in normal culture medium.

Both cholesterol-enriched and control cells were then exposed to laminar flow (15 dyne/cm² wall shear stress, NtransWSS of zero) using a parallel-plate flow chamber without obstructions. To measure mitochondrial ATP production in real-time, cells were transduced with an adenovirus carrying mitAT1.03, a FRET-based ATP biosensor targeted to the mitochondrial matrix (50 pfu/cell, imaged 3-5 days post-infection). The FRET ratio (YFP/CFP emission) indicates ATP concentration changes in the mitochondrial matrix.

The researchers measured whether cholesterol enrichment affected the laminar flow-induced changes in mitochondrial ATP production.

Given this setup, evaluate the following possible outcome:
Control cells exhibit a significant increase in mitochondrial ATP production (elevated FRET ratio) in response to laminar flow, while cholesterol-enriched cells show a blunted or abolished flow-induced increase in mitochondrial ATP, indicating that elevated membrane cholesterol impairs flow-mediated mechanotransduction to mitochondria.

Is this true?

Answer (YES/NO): YES